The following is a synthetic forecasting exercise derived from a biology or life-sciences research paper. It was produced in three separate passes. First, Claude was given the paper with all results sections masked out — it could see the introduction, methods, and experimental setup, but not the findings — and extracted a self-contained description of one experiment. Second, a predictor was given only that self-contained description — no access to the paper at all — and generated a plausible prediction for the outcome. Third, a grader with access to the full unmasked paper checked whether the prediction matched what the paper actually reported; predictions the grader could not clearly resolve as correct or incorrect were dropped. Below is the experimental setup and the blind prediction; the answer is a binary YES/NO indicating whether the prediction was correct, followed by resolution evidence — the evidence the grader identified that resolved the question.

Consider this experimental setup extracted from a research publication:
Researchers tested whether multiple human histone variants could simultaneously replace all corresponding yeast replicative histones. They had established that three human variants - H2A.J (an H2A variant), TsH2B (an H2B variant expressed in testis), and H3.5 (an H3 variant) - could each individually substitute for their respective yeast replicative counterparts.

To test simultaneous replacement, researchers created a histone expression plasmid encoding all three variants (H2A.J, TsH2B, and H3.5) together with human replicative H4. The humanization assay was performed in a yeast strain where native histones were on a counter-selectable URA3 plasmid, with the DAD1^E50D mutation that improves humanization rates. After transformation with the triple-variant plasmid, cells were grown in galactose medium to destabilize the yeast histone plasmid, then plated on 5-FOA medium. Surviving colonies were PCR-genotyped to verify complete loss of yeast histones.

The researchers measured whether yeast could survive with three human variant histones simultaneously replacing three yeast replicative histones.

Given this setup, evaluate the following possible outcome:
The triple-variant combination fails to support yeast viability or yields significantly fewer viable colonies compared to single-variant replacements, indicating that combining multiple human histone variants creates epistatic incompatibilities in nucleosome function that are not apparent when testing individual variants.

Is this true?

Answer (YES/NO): NO